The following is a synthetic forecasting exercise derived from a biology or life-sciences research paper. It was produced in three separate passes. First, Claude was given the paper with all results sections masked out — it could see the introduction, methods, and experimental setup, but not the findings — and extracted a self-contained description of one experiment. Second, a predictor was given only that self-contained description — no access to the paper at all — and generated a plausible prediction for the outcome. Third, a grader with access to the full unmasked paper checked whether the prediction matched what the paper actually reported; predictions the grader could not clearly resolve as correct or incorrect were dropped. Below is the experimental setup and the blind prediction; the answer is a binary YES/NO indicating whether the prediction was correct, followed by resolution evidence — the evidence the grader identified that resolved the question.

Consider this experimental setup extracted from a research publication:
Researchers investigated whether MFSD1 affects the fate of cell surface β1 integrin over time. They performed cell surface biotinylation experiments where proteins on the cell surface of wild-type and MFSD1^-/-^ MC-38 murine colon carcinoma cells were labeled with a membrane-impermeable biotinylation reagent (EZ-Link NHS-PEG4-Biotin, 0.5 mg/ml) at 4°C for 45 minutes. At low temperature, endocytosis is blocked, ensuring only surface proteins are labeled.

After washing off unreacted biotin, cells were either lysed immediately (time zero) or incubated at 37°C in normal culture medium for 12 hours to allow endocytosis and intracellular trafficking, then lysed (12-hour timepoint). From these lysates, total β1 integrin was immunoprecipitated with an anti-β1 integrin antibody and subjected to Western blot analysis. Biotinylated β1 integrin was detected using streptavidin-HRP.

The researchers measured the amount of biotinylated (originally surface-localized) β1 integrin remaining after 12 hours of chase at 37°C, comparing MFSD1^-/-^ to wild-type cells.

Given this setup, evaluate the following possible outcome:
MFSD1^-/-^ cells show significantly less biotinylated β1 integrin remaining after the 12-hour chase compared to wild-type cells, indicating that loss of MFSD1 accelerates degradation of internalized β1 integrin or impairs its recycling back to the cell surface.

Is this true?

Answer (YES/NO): YES